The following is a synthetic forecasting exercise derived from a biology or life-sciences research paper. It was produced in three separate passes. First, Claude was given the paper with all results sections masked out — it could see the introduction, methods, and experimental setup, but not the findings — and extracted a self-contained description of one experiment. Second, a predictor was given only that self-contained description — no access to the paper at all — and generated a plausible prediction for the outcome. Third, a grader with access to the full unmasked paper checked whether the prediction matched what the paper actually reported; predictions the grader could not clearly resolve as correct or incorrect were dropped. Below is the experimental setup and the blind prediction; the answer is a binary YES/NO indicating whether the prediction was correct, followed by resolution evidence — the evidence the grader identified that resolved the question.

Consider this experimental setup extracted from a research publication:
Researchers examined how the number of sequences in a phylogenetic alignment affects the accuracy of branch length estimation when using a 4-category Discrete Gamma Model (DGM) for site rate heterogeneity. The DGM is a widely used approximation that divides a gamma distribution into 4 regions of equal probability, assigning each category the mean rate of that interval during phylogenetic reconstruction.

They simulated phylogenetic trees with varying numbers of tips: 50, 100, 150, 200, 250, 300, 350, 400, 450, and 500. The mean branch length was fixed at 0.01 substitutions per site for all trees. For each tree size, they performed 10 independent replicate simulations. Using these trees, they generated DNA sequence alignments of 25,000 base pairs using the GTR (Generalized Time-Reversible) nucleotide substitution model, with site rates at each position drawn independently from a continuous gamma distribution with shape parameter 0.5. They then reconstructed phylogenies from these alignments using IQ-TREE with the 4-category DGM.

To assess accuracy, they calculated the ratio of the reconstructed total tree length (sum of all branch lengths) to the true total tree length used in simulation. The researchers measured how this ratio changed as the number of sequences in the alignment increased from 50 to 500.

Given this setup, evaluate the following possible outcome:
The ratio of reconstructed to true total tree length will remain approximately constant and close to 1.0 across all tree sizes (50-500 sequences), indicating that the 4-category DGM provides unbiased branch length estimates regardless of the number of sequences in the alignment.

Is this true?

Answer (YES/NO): NO